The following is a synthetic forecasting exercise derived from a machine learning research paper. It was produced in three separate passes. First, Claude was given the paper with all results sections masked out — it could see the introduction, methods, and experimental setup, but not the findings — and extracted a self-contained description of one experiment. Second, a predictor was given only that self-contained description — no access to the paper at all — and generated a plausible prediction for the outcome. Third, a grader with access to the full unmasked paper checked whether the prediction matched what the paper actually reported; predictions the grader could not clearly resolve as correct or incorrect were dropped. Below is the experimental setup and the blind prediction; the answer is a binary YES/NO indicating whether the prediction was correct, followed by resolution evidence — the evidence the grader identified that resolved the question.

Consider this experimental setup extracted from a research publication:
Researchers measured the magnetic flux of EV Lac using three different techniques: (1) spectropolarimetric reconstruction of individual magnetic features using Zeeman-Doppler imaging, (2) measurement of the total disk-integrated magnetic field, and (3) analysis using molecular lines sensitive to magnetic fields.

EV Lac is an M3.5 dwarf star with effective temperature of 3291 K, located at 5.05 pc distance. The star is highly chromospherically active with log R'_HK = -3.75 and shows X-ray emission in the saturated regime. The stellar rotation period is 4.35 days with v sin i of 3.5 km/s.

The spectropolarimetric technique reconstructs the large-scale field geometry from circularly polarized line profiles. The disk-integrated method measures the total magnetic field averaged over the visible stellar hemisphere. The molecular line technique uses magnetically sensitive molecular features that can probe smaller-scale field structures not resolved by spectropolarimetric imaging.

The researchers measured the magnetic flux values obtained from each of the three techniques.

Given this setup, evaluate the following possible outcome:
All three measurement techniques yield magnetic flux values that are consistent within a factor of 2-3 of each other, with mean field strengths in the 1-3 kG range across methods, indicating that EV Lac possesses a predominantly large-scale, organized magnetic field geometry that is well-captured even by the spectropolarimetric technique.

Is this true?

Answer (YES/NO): NO